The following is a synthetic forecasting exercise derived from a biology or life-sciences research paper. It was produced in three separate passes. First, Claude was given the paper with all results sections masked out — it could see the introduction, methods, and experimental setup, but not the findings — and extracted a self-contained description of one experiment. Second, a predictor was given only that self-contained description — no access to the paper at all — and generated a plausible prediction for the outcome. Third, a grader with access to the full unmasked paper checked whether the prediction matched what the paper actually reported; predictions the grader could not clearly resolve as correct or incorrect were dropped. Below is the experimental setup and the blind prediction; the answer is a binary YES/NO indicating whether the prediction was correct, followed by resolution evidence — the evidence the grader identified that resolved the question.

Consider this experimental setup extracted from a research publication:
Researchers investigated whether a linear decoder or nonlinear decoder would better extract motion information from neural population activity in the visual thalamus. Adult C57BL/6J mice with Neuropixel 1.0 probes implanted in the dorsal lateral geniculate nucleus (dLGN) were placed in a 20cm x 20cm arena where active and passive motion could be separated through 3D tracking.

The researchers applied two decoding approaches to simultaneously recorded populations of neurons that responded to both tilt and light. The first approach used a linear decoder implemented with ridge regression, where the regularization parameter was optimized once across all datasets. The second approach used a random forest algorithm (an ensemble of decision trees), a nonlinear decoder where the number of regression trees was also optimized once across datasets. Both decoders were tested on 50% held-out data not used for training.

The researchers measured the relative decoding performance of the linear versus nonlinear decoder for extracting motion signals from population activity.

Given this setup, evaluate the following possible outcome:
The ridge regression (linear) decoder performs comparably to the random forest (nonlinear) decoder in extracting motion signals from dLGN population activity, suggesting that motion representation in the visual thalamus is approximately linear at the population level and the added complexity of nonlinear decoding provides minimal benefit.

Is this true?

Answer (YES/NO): YES